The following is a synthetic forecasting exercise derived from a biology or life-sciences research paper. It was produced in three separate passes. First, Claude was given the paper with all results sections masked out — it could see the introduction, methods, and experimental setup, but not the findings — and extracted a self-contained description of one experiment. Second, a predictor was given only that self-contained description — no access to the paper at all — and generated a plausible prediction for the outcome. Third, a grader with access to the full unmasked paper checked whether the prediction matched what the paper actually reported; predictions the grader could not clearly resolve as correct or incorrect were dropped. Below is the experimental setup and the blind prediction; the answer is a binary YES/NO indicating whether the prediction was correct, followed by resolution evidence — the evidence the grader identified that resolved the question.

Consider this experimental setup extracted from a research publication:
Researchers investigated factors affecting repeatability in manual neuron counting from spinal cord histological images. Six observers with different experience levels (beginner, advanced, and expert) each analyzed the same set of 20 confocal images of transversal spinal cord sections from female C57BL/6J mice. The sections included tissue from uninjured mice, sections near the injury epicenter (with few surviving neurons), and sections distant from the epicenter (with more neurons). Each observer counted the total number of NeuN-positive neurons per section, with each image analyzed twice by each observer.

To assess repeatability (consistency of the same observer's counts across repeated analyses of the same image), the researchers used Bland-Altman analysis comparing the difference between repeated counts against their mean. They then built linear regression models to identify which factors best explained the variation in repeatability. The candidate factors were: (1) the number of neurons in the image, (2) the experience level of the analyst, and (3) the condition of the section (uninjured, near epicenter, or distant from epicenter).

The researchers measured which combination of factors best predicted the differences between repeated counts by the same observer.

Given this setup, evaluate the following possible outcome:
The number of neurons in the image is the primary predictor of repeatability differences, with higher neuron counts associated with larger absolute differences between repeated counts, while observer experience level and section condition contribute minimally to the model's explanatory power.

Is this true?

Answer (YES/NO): NO